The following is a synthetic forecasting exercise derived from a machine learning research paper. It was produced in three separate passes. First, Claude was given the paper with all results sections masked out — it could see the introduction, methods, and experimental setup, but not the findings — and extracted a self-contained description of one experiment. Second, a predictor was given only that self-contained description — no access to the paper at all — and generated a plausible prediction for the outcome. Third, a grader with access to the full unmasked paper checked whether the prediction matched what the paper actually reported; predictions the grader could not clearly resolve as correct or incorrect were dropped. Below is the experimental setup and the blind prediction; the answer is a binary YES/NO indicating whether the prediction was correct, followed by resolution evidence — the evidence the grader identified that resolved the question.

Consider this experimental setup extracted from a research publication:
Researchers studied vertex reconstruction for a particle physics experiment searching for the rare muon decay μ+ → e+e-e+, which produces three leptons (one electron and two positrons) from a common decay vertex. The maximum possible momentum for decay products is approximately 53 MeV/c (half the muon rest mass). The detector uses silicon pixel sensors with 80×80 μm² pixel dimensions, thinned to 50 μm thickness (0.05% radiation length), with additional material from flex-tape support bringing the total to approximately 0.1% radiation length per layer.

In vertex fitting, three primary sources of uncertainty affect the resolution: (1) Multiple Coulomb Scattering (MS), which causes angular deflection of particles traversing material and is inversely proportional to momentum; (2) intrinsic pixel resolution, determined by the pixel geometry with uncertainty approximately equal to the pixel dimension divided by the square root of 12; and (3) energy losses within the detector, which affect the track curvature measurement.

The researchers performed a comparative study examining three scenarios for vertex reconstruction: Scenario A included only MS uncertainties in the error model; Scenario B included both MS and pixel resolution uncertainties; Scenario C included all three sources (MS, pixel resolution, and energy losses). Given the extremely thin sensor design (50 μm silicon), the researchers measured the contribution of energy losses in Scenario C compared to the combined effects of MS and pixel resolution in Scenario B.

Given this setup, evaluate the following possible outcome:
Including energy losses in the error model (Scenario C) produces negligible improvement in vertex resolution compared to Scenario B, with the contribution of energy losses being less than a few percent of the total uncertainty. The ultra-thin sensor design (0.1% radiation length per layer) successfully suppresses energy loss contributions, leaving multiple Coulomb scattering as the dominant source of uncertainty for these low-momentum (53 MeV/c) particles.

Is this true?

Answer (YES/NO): YES